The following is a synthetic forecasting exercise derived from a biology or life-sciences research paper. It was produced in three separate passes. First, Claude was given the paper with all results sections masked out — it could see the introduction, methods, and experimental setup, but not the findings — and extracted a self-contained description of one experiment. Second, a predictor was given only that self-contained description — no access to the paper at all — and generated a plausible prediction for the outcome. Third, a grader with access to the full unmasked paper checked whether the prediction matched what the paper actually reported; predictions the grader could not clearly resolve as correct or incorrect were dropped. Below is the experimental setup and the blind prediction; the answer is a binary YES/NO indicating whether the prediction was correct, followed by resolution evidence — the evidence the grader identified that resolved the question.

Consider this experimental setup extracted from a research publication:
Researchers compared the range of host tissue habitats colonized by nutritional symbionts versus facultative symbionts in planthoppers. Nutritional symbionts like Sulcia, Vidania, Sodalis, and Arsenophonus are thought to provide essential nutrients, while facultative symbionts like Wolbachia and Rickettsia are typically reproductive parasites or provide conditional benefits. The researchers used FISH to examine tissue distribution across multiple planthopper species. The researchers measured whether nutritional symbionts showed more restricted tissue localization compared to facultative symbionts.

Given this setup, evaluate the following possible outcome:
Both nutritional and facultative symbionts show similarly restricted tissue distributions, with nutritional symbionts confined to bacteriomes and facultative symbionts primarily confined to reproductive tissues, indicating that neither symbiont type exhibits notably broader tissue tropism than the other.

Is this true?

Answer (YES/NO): NO